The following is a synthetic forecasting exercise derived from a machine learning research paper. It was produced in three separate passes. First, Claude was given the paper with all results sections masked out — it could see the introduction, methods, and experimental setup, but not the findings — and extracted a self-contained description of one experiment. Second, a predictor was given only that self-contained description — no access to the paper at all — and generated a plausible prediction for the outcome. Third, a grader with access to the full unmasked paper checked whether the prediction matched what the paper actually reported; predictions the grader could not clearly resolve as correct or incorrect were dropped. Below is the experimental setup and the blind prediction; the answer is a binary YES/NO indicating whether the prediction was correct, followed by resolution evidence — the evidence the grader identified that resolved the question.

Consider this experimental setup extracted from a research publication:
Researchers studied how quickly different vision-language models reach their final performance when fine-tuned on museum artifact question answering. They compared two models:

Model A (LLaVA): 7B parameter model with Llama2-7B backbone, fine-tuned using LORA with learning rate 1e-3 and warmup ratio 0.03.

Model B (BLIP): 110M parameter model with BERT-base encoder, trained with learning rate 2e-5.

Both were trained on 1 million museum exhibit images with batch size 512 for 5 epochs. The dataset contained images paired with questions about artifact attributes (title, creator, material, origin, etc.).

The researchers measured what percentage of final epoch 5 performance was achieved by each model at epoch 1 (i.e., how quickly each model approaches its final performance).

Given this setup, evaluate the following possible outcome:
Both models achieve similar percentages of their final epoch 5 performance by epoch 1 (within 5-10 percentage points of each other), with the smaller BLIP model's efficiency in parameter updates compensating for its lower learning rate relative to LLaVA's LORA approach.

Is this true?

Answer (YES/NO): NO